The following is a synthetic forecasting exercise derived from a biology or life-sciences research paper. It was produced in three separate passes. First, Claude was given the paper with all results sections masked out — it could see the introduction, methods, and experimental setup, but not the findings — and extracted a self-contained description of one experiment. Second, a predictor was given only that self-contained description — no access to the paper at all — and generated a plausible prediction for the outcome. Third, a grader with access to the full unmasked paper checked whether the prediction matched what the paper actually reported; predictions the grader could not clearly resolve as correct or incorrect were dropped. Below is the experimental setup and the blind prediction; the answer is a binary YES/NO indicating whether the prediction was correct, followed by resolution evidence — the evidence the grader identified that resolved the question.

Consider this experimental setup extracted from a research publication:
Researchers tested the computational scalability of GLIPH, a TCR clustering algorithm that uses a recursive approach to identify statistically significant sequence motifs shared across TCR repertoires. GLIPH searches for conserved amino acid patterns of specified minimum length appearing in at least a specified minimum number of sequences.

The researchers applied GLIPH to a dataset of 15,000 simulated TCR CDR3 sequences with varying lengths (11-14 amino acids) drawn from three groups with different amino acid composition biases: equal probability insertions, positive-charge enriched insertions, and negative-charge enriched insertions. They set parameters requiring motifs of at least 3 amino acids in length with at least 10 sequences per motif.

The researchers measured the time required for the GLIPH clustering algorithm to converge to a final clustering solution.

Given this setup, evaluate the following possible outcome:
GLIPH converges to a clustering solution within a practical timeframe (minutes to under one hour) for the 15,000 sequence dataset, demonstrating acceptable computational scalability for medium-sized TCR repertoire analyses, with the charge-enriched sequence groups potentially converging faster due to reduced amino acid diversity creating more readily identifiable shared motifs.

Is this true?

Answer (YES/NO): NO